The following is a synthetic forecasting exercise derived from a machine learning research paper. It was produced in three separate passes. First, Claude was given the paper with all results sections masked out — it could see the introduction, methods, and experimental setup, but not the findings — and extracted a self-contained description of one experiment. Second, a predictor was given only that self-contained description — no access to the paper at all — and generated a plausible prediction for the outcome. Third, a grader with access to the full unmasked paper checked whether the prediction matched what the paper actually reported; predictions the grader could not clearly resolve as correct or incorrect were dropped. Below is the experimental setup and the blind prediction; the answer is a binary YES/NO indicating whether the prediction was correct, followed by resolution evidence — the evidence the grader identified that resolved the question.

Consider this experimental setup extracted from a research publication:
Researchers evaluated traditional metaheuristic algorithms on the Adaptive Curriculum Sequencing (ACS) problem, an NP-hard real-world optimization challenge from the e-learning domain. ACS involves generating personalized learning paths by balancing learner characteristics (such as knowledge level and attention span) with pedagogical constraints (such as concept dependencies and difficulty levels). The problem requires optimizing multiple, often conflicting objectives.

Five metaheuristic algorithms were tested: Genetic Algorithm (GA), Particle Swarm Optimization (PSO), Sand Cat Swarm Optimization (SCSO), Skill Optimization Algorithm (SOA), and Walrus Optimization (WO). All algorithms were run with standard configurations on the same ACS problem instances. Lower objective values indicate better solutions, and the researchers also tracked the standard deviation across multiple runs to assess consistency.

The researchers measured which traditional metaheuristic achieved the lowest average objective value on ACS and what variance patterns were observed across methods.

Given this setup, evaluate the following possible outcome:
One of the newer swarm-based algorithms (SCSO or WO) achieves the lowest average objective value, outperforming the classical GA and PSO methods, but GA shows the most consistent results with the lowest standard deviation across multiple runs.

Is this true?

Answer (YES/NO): YES